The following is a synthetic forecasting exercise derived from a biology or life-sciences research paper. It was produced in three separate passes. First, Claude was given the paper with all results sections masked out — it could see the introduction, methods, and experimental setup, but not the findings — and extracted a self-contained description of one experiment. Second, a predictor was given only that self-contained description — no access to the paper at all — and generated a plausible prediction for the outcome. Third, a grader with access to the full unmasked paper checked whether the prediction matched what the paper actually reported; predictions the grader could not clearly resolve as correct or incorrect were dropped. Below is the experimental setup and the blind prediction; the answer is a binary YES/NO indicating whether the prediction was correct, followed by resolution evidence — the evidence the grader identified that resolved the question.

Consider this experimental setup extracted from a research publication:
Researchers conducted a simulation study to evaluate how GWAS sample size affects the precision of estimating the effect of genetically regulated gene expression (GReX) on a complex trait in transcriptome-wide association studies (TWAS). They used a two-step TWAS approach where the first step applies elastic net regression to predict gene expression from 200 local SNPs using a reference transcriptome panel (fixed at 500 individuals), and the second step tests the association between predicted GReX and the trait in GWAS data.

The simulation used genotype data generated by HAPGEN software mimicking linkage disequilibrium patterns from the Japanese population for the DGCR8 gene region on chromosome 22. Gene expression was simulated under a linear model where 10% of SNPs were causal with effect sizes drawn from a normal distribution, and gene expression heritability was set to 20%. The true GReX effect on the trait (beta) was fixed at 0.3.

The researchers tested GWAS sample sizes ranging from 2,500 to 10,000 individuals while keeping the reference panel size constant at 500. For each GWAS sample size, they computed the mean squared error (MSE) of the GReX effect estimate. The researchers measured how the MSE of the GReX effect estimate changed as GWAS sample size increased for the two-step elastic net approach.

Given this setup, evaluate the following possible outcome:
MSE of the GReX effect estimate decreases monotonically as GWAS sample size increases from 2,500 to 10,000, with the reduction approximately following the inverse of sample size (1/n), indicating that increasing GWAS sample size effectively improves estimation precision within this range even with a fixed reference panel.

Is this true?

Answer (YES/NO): NO